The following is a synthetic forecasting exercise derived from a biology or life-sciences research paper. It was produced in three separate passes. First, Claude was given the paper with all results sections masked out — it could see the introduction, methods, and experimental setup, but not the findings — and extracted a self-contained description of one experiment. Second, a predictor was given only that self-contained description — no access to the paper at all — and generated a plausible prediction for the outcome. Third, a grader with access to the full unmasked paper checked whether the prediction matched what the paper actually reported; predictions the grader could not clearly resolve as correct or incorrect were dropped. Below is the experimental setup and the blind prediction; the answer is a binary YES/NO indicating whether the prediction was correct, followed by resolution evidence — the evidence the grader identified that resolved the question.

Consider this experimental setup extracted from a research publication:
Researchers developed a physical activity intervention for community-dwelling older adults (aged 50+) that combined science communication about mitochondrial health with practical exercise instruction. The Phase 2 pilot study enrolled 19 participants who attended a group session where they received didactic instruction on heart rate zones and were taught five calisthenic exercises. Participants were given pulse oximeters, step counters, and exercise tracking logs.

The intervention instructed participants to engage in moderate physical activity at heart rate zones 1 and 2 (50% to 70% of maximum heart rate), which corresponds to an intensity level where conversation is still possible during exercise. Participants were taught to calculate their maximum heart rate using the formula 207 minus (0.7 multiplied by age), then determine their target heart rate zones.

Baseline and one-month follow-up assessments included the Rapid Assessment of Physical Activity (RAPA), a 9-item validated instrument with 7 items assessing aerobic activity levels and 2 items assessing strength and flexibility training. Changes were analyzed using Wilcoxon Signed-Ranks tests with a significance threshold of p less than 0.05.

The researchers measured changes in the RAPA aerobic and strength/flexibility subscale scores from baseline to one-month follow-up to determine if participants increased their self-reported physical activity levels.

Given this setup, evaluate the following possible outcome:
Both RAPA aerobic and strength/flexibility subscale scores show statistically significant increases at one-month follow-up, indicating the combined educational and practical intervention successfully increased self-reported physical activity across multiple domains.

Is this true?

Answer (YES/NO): NO